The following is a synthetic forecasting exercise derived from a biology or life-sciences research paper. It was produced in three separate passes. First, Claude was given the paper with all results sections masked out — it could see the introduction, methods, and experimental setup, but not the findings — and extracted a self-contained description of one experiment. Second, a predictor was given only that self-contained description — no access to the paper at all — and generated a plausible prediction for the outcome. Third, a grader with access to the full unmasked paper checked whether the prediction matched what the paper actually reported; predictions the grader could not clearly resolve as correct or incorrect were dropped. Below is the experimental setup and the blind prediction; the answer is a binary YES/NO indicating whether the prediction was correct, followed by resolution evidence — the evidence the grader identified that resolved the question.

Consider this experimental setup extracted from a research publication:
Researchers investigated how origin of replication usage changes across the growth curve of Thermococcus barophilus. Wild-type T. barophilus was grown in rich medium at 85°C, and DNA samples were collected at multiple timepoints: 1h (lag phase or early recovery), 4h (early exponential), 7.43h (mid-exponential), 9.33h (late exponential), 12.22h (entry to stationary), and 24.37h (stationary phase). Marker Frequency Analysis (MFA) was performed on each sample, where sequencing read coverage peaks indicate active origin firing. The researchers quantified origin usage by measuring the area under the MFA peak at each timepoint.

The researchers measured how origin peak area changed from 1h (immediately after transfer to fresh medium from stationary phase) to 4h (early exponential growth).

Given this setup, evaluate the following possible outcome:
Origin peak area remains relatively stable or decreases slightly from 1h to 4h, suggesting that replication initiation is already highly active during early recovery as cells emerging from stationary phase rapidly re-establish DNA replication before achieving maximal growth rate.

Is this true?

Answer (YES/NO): NO